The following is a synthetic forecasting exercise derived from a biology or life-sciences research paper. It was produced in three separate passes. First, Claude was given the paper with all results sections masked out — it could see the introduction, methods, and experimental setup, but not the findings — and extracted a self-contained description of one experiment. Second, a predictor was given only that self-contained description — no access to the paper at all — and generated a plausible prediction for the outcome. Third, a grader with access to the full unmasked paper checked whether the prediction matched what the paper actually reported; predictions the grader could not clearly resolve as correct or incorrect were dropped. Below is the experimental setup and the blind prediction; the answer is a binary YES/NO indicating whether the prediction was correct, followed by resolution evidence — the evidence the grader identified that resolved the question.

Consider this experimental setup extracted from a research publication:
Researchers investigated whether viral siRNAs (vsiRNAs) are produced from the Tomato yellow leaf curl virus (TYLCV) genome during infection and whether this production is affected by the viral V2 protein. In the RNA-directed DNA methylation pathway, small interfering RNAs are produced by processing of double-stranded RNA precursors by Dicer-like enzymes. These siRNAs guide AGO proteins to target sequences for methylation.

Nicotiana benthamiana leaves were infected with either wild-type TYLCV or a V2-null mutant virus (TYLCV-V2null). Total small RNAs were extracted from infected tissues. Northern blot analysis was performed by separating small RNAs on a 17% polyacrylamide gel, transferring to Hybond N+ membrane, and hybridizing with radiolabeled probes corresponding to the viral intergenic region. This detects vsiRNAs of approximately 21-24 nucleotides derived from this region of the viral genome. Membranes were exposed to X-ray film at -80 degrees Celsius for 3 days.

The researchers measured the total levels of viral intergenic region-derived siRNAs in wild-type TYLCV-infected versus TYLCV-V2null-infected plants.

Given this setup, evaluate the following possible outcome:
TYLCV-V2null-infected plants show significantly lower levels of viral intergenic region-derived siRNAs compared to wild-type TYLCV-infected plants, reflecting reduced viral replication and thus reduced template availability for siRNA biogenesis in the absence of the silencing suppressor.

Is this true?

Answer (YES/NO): NO